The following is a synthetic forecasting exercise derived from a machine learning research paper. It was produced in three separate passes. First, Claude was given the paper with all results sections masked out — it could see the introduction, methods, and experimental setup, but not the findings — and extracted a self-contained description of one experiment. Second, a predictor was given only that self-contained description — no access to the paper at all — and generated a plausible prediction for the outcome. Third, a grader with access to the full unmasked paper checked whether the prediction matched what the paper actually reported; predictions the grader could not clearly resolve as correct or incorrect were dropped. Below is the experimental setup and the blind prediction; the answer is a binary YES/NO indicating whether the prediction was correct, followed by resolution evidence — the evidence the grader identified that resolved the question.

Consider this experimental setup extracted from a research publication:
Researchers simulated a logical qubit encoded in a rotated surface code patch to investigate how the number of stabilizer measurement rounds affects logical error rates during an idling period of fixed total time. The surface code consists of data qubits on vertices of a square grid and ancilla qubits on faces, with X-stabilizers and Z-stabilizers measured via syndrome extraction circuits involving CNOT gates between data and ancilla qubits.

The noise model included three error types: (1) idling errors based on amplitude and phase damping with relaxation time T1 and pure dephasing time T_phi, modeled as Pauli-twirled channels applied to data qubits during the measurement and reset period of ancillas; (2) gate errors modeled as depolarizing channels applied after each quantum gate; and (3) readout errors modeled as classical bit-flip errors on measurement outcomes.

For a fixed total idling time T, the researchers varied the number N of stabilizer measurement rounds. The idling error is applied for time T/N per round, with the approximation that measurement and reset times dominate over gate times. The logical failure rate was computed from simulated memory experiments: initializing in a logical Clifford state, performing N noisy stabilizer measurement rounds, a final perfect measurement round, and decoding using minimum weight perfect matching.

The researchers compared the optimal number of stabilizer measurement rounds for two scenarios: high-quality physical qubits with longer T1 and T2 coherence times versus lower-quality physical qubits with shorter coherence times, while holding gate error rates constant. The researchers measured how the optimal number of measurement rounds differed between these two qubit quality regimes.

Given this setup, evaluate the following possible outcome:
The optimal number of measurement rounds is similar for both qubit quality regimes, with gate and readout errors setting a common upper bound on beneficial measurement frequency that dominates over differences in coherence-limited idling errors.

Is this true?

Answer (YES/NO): NO